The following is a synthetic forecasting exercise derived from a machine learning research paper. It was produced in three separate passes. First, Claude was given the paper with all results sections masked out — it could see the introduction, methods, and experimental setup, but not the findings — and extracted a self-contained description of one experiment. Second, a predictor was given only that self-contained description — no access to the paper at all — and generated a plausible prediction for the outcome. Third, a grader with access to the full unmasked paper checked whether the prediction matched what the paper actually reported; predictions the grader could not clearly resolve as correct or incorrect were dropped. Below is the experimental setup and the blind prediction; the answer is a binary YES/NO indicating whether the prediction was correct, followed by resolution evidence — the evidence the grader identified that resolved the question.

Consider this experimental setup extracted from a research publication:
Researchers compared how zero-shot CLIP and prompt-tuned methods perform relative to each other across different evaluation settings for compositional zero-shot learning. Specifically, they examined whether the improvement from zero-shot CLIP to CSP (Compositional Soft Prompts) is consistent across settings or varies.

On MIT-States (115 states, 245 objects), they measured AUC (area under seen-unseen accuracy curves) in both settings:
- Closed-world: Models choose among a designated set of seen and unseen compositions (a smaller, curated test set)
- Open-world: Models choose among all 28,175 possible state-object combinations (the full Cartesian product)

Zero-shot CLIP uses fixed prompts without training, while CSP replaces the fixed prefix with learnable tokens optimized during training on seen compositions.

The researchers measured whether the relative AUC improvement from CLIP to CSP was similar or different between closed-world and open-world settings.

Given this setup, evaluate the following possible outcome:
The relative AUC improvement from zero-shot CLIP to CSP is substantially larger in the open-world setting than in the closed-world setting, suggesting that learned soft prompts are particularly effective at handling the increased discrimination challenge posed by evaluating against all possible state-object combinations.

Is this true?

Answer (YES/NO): YES